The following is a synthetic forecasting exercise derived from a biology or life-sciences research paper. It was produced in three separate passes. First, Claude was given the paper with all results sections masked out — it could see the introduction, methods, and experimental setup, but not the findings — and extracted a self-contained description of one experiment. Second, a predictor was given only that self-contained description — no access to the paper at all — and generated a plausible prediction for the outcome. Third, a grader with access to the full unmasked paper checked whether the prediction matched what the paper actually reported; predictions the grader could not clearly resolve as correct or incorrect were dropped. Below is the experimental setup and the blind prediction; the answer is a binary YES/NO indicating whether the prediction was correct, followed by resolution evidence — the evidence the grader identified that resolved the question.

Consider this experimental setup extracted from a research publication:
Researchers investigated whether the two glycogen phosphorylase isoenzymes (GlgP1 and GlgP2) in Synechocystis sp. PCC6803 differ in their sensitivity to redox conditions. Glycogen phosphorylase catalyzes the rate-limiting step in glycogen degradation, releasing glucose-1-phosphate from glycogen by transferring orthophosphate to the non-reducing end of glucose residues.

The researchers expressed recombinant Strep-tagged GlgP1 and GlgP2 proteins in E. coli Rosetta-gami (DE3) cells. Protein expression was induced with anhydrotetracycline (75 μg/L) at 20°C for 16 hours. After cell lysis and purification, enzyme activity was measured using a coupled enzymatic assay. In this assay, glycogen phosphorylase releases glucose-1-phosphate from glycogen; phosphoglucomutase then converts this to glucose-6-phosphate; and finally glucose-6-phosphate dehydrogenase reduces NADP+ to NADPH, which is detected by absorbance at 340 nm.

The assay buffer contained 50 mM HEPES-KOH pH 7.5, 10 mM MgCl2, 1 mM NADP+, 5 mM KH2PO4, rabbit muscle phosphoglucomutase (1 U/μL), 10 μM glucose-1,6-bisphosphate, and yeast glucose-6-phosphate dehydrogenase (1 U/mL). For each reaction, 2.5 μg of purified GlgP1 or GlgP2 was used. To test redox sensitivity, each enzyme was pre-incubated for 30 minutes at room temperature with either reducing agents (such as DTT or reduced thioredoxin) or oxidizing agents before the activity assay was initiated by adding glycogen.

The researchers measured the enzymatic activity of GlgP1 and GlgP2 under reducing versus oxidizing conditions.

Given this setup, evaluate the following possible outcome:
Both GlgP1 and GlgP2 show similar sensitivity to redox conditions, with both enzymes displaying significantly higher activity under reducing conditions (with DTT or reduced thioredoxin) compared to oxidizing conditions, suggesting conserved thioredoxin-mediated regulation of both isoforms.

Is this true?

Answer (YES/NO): NO